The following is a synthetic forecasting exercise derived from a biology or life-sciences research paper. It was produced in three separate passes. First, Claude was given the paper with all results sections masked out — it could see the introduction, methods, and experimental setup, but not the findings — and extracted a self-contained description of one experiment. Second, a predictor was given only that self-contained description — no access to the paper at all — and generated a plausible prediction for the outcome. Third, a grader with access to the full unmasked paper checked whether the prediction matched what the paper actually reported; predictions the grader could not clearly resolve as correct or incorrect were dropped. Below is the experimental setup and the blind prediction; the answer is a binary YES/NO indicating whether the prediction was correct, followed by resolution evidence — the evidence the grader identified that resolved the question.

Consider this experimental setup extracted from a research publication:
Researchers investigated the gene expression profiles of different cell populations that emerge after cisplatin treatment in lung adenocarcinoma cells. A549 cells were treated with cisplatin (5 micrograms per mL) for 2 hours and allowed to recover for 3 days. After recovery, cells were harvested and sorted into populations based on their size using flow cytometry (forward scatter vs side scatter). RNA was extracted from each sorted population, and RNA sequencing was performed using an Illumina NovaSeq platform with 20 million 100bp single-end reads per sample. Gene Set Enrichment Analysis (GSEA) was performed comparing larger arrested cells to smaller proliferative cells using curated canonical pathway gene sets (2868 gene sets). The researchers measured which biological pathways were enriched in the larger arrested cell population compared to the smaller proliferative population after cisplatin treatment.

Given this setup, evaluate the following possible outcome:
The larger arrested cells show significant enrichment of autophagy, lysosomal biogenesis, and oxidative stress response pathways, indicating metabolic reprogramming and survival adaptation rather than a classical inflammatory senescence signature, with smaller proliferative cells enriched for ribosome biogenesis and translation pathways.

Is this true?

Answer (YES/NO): NO